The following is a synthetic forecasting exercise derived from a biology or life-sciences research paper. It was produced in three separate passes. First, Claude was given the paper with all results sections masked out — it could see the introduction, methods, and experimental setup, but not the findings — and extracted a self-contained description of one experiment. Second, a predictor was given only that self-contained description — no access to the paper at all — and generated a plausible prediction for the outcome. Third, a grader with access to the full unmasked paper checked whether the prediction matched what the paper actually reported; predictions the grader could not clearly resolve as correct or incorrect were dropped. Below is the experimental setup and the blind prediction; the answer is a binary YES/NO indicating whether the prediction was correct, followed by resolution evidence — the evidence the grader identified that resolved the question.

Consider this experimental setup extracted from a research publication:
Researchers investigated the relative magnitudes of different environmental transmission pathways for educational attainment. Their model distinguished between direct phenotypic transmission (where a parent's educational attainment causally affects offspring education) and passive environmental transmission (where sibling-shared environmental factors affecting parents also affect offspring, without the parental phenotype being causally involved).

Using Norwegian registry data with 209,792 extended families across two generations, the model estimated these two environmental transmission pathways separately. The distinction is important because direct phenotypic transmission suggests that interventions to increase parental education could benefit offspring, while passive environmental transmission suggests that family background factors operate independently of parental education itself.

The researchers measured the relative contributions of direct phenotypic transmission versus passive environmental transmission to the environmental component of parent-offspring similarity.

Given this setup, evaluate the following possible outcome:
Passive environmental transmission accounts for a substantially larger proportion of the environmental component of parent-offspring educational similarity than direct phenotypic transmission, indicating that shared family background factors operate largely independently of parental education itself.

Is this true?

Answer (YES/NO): YES